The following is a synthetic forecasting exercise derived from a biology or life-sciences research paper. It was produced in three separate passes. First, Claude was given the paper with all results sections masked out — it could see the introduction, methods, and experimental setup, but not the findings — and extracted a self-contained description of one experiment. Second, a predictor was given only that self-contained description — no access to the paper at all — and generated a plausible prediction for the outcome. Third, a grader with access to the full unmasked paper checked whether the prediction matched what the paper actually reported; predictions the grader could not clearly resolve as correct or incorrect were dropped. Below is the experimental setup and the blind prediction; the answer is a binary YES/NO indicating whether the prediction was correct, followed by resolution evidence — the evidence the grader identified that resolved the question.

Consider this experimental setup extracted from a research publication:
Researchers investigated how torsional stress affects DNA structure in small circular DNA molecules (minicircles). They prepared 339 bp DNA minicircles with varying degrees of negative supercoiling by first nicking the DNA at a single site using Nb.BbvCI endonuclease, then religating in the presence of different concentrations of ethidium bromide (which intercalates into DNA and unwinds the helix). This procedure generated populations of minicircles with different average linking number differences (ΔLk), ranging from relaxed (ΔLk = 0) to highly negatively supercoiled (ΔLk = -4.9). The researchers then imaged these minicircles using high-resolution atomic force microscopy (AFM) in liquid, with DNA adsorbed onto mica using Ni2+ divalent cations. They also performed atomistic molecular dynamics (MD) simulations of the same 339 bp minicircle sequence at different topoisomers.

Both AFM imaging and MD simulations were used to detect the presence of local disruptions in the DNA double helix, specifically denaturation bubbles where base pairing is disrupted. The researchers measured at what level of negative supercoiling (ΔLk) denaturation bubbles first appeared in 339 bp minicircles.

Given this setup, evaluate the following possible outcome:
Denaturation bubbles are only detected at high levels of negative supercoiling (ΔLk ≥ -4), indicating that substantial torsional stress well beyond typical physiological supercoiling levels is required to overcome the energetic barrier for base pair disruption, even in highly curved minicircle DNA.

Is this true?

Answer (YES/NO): NO